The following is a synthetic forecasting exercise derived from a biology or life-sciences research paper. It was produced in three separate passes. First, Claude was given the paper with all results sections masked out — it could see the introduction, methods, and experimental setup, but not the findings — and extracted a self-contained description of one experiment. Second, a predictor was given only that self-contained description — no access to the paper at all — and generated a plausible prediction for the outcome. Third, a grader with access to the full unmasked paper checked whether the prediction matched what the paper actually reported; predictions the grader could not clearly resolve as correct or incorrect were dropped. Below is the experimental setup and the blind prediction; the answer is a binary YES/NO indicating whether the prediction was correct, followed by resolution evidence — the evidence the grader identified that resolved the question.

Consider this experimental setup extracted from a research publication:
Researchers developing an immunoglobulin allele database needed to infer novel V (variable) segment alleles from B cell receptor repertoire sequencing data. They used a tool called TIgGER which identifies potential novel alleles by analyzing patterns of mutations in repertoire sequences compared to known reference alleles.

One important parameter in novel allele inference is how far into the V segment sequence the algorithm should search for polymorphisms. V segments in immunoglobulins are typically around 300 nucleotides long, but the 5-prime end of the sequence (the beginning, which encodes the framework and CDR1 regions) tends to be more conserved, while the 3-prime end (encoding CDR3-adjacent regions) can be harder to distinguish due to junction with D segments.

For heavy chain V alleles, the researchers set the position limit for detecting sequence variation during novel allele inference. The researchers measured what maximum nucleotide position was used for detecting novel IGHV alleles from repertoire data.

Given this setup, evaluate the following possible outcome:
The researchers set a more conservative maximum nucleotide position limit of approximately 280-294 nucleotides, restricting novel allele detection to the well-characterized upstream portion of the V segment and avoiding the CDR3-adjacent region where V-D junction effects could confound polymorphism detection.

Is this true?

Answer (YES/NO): NO